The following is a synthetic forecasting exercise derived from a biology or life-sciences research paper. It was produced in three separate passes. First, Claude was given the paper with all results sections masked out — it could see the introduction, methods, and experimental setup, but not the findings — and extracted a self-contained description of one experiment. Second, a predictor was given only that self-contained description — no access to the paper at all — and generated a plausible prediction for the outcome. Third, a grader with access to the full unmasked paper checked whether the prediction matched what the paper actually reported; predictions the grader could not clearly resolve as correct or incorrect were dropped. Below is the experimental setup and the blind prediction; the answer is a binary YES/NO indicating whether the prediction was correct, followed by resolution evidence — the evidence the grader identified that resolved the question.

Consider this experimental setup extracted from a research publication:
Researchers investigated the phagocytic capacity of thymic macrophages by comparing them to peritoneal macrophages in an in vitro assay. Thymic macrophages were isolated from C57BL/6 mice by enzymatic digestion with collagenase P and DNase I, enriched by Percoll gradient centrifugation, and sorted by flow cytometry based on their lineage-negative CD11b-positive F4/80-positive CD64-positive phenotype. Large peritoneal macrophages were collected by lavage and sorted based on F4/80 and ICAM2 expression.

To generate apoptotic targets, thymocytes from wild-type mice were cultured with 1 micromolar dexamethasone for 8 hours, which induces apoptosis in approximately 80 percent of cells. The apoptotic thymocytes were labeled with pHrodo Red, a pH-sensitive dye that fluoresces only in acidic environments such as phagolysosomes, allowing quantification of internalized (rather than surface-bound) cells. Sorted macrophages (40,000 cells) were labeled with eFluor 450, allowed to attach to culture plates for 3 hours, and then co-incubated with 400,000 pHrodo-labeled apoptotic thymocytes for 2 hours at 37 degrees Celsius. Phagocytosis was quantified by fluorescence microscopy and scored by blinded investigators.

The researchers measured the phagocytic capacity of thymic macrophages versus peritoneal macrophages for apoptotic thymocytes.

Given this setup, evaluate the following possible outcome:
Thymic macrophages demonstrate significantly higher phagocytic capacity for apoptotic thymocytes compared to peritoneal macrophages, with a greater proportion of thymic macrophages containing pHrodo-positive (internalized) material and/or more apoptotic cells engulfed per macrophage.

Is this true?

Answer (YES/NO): NO